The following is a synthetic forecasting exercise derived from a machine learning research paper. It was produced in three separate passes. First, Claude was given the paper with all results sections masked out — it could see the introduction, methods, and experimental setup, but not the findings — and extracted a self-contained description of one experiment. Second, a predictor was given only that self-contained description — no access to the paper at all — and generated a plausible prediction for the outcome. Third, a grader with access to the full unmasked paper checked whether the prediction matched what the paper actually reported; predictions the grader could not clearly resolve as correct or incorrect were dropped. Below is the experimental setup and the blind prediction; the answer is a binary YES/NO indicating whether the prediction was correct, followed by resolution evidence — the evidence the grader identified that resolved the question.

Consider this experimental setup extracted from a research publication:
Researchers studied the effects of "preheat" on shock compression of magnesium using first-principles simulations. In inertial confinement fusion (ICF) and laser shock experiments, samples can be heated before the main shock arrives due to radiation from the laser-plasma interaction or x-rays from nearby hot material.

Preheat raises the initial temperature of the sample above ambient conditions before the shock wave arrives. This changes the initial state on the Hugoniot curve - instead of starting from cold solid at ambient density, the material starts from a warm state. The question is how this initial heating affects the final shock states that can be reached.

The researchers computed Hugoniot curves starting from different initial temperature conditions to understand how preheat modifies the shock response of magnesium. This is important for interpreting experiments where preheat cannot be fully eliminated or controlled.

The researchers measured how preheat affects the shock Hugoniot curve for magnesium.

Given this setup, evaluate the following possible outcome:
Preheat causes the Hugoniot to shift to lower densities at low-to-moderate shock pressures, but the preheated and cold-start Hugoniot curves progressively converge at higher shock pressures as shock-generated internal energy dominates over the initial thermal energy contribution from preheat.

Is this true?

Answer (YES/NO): YES